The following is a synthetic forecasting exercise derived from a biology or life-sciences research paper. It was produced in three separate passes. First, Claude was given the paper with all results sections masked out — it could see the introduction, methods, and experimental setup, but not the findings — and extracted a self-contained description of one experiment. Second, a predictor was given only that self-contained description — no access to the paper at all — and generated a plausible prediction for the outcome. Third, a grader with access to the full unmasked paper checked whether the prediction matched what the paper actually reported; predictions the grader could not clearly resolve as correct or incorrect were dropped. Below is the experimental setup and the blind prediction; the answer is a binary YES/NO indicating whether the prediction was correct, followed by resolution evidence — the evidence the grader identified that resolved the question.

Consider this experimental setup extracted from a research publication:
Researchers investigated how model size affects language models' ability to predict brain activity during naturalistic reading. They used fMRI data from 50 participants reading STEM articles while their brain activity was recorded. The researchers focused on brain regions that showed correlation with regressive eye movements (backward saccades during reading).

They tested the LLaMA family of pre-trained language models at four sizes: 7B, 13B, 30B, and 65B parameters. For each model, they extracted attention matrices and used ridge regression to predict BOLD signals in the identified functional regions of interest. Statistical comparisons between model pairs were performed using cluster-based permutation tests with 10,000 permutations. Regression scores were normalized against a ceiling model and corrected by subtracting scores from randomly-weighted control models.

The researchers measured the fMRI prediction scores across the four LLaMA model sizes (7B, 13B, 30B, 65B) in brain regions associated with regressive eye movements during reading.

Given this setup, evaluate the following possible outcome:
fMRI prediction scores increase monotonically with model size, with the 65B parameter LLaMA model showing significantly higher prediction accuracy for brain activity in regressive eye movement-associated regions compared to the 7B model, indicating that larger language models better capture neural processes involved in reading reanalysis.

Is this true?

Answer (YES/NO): YES